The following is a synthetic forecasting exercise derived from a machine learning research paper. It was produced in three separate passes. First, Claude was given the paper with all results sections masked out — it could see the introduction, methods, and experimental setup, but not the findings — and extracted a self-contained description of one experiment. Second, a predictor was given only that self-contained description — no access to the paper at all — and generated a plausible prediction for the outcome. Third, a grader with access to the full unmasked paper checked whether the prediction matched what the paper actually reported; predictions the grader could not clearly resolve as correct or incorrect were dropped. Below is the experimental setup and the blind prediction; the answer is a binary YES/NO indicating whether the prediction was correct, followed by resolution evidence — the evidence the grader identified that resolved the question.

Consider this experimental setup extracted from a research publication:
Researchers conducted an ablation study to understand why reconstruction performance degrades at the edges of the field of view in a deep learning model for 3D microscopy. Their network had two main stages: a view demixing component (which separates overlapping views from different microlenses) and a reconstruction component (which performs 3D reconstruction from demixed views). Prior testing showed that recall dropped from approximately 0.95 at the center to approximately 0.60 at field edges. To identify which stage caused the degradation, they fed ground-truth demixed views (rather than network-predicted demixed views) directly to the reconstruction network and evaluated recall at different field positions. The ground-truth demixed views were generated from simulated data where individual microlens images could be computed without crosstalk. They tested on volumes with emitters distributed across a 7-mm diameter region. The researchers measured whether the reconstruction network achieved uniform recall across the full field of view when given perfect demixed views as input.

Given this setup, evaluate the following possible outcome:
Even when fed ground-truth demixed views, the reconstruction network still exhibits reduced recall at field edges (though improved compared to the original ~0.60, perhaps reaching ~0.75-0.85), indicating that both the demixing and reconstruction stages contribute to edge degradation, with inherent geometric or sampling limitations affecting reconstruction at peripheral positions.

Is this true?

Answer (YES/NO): NO